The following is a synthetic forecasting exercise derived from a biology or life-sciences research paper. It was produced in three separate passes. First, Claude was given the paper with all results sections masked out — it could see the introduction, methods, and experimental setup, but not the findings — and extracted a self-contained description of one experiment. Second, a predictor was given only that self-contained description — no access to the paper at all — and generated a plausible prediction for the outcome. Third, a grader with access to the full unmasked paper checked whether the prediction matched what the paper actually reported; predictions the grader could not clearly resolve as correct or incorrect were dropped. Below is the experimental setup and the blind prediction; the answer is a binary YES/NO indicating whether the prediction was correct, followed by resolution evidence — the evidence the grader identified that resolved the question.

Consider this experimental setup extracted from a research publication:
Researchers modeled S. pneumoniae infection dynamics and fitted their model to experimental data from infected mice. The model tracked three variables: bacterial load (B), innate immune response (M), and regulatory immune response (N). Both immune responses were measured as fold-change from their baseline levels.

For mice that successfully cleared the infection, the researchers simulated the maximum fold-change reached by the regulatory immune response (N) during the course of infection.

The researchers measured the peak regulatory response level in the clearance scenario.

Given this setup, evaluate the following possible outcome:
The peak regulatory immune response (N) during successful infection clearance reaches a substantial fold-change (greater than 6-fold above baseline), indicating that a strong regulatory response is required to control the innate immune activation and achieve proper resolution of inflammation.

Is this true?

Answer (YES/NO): YES